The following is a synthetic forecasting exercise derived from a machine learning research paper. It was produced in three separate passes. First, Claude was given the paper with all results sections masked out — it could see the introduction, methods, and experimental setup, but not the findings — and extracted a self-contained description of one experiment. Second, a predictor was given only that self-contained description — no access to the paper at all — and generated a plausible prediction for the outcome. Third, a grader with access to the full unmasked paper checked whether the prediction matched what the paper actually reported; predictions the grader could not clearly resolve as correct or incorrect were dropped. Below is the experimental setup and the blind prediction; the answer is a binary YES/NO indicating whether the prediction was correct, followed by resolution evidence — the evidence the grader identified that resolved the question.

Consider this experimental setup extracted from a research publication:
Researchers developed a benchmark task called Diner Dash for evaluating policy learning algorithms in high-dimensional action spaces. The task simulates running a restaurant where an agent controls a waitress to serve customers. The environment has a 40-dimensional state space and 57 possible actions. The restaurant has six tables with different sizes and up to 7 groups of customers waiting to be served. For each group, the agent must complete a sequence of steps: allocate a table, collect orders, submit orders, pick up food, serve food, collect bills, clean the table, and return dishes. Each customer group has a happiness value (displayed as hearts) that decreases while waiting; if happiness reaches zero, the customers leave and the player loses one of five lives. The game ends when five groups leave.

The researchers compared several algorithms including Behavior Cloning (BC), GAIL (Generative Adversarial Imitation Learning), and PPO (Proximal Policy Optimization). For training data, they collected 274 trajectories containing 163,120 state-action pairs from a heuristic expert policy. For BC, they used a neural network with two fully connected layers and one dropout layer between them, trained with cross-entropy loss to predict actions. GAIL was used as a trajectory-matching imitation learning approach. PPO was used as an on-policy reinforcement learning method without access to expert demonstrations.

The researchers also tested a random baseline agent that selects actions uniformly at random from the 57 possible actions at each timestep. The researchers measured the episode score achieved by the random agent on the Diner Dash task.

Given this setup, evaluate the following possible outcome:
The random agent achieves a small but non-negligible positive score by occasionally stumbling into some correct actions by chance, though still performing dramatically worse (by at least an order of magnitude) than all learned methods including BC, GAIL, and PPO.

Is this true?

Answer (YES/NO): NO